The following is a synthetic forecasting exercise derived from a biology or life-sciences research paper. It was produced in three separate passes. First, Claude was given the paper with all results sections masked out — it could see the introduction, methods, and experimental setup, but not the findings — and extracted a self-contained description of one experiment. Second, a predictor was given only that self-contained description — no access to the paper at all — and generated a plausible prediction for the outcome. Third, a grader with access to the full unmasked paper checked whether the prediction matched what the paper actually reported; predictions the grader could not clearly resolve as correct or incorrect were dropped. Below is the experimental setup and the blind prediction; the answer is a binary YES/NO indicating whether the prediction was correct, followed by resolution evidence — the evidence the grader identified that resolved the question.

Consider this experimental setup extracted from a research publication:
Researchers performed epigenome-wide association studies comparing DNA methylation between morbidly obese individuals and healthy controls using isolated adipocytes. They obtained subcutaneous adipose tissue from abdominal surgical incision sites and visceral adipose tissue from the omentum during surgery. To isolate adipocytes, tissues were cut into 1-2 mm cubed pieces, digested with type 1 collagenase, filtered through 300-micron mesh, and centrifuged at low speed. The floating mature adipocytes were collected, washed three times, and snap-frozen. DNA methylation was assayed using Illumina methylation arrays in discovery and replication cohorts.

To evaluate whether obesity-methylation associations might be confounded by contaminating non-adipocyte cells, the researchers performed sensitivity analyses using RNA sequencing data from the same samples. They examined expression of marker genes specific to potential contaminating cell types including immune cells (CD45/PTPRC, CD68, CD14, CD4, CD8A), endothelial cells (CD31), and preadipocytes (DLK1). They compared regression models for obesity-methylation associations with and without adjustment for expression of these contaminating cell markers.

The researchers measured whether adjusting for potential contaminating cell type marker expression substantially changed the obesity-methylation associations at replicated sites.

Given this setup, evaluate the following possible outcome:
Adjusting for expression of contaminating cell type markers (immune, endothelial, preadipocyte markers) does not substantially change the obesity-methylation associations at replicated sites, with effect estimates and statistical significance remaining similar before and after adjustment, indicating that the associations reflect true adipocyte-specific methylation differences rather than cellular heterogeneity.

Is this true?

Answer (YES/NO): YES